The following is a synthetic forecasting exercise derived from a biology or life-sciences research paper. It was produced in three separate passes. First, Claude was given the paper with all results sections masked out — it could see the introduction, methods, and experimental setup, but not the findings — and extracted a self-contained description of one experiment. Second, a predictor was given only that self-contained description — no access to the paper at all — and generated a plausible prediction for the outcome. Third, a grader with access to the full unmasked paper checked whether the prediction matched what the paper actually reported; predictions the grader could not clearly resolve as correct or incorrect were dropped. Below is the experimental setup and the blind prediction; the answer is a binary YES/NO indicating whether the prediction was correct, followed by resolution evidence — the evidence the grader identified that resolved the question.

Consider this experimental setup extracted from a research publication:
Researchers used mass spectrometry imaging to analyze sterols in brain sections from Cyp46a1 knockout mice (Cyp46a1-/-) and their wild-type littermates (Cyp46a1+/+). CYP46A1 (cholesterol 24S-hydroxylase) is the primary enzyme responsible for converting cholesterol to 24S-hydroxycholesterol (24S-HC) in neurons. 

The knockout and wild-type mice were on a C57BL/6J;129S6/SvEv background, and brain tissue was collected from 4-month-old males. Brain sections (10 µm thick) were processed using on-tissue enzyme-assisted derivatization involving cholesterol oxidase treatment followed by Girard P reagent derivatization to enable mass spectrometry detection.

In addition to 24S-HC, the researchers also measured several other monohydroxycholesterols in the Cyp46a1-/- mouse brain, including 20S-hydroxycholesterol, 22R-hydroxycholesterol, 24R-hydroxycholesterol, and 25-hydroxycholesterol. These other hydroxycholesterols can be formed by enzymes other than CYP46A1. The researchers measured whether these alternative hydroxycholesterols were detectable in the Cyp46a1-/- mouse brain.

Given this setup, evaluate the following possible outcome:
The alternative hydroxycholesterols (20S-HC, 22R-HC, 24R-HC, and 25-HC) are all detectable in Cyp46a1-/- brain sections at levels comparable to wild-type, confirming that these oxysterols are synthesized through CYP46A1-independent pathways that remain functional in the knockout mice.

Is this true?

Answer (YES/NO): NO